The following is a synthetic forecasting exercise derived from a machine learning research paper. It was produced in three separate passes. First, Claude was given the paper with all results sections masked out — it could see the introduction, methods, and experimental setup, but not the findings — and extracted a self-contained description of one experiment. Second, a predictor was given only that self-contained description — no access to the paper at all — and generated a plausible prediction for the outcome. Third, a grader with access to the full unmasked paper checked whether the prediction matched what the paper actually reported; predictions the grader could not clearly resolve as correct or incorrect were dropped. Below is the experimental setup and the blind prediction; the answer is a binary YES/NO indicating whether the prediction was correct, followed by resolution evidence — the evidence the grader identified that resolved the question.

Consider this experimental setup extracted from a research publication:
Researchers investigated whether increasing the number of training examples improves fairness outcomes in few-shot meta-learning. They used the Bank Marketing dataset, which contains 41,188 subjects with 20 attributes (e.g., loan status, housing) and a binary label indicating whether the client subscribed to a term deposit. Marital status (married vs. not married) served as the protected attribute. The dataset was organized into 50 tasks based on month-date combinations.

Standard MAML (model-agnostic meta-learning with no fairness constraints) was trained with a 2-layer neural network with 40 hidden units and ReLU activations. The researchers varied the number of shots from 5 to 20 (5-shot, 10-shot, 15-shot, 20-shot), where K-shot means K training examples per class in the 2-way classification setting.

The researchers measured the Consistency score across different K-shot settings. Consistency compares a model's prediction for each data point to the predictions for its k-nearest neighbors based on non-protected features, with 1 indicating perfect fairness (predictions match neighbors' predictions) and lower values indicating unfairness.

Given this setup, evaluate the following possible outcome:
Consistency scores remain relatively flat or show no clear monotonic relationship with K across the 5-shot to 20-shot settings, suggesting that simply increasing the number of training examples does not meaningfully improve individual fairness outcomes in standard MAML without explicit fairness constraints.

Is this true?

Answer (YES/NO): NO